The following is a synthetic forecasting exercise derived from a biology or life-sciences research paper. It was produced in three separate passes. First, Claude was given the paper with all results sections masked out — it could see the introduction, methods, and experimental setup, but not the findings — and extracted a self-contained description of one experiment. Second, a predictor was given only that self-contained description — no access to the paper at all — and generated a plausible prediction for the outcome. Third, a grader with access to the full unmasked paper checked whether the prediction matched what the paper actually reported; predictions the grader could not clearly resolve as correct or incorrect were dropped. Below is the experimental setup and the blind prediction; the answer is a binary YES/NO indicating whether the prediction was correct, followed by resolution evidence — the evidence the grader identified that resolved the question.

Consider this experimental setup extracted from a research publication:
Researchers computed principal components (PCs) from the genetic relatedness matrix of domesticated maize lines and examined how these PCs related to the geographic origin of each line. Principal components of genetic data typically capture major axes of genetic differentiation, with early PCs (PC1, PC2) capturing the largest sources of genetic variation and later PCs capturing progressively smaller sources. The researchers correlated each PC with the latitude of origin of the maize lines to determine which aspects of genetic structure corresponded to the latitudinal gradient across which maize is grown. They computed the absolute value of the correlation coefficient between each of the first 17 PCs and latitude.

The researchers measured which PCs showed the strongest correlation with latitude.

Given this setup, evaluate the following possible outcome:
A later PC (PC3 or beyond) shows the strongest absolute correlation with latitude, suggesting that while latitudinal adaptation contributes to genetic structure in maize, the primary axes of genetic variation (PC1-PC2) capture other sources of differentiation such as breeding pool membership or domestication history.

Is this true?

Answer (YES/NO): NO